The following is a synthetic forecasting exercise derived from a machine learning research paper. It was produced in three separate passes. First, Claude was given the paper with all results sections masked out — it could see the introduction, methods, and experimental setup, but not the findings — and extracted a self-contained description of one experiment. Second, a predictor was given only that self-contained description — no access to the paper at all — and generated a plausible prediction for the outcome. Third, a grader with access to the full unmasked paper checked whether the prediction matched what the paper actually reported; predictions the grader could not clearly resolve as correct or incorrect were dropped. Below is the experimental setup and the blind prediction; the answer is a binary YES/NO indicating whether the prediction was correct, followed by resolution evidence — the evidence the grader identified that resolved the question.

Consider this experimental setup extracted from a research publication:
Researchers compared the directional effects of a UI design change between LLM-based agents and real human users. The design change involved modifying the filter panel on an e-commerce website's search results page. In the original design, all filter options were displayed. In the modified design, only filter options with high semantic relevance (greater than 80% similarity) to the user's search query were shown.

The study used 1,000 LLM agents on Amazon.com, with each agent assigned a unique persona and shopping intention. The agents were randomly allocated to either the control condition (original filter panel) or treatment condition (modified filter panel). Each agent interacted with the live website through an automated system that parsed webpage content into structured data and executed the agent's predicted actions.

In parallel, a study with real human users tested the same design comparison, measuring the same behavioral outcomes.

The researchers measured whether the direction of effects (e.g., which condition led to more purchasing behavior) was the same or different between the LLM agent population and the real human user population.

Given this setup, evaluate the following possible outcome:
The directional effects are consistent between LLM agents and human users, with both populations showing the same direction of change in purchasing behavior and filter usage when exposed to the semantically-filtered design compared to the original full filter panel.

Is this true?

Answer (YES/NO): YES